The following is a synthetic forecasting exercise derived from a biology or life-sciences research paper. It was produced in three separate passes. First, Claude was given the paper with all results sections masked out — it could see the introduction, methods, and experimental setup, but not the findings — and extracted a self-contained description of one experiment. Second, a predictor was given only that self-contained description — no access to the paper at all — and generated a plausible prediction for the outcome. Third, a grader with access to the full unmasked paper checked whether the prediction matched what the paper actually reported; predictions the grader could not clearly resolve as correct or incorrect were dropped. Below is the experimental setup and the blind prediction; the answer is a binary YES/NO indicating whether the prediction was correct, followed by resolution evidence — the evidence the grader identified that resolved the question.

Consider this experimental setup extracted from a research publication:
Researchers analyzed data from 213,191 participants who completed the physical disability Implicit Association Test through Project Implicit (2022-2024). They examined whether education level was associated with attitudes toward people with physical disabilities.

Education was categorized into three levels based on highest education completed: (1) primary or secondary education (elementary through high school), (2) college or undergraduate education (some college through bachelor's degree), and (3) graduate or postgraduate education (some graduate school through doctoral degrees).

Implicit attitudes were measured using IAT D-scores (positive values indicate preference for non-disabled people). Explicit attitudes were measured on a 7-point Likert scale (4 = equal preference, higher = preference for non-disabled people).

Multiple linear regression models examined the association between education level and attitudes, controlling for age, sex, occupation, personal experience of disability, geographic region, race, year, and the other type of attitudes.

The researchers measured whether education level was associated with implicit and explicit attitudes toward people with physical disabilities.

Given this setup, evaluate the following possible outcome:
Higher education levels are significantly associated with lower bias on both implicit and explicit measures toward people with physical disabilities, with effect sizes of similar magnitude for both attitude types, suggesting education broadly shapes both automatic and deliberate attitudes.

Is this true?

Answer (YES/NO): NO